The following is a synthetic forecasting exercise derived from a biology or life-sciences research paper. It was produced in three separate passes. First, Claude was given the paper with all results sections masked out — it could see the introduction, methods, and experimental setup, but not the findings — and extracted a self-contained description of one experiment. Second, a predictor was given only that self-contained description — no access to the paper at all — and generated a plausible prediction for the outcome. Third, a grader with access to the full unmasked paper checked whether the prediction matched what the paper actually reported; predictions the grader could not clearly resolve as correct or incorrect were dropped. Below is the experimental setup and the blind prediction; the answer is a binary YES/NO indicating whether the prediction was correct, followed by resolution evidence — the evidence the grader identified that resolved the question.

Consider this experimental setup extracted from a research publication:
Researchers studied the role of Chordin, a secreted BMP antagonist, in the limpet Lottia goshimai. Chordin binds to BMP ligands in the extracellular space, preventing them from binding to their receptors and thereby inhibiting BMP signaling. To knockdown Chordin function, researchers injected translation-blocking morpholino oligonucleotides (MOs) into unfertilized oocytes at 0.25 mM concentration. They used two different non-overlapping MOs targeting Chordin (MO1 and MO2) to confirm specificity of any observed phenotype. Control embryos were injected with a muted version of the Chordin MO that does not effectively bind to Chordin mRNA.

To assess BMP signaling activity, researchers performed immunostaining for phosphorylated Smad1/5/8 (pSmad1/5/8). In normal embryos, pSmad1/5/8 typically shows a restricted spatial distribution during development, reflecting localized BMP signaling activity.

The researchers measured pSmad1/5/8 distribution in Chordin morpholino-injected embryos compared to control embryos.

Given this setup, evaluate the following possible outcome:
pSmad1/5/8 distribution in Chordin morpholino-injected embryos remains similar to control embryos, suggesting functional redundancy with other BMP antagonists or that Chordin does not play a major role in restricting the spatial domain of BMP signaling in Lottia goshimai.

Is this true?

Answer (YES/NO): NO